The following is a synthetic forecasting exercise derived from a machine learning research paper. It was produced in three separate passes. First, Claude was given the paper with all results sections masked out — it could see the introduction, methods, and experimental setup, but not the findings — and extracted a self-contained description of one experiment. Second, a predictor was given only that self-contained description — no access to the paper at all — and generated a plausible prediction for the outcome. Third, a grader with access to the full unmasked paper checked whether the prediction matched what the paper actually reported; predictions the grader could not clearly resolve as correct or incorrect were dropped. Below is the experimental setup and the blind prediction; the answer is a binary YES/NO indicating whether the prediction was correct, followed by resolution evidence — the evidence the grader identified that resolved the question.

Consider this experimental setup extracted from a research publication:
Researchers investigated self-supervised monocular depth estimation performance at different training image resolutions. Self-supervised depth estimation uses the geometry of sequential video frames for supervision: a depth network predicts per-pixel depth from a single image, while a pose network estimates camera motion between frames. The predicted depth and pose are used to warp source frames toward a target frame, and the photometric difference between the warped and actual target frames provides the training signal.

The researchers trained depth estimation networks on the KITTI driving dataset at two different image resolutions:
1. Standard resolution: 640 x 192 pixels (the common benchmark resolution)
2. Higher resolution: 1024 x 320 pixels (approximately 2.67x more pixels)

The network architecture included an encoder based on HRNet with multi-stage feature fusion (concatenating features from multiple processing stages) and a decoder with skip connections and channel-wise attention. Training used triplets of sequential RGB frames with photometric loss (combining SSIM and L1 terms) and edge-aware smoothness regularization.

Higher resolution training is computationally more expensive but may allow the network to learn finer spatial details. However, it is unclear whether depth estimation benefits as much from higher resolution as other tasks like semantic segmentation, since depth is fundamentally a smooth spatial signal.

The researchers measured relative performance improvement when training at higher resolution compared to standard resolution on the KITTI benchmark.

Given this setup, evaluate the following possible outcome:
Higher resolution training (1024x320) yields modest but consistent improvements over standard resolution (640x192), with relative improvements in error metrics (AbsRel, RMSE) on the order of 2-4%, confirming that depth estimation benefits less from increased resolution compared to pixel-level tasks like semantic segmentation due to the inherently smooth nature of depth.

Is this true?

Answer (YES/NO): NO